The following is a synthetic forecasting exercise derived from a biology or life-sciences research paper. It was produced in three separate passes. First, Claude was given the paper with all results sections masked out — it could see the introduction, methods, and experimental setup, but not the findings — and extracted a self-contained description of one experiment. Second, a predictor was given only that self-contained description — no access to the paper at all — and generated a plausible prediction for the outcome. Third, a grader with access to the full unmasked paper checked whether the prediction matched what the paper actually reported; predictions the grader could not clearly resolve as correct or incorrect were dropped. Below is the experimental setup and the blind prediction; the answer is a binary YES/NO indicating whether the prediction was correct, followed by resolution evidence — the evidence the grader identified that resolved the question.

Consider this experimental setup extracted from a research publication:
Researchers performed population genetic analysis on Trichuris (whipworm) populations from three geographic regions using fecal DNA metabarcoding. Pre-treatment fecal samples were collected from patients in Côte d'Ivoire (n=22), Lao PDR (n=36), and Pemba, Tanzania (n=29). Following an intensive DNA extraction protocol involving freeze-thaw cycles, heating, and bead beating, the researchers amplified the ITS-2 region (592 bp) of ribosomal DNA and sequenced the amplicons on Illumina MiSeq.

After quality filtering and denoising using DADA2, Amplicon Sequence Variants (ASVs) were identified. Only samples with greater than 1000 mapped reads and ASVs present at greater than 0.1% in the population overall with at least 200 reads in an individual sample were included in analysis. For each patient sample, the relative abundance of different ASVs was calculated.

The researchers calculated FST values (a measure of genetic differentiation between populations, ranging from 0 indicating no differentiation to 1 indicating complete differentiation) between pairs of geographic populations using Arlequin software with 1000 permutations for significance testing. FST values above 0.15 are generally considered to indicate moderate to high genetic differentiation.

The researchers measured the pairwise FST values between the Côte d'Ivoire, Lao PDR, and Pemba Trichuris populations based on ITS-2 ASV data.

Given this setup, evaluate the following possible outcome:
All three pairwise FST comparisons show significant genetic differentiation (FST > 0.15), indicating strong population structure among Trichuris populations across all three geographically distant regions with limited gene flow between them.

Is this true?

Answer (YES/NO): NO